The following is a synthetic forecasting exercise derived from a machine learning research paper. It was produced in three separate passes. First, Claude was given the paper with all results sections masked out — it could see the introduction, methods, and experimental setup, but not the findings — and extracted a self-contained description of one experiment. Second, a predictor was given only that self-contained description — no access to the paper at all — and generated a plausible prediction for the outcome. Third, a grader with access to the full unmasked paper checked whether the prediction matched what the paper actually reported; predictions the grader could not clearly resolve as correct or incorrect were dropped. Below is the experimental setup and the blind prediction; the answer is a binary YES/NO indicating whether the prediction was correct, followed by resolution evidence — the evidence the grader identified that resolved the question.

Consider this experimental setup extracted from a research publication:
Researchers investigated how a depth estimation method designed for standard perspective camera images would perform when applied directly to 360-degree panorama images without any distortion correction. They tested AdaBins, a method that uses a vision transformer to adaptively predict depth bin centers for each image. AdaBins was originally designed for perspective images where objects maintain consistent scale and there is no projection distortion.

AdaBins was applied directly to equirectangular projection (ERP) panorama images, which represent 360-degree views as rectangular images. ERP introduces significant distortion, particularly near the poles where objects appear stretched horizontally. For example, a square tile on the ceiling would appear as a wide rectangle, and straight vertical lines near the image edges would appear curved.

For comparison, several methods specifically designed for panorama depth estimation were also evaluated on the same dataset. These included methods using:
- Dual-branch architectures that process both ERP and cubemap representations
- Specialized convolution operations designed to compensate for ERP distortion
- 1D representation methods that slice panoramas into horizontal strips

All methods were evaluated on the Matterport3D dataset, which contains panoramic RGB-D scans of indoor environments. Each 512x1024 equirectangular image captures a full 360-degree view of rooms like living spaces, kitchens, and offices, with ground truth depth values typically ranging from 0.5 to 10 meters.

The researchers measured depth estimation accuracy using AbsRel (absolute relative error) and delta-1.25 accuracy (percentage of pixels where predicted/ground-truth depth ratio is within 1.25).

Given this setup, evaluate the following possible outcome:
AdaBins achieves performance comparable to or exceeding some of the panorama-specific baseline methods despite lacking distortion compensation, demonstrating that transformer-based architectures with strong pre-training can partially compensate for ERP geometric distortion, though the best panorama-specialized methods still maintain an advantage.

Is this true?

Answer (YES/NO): YES